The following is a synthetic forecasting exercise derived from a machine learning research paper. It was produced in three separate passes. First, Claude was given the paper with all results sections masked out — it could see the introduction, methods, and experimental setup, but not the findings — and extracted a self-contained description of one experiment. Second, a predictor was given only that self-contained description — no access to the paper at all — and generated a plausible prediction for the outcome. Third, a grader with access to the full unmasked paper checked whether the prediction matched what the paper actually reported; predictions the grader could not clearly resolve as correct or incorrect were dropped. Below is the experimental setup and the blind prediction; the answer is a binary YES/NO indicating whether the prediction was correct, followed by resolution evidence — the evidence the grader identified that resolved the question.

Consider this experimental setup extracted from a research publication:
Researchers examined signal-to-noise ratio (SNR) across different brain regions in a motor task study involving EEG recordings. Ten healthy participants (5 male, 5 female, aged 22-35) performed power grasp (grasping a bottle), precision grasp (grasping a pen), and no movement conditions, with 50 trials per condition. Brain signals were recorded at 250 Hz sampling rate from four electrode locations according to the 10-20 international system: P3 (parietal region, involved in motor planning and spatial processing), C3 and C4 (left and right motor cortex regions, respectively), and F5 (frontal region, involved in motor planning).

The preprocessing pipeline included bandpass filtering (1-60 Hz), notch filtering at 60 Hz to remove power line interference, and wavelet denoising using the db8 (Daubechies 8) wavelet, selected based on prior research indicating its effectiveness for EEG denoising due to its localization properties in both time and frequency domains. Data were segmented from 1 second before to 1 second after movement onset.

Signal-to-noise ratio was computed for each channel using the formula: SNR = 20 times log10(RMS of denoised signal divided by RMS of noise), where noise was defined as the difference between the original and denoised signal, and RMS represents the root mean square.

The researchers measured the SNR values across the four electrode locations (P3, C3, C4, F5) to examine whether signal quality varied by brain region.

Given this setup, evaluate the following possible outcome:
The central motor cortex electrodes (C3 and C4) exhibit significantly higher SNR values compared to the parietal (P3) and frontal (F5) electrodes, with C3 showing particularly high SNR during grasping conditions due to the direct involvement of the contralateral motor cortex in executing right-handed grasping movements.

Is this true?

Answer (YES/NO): NO